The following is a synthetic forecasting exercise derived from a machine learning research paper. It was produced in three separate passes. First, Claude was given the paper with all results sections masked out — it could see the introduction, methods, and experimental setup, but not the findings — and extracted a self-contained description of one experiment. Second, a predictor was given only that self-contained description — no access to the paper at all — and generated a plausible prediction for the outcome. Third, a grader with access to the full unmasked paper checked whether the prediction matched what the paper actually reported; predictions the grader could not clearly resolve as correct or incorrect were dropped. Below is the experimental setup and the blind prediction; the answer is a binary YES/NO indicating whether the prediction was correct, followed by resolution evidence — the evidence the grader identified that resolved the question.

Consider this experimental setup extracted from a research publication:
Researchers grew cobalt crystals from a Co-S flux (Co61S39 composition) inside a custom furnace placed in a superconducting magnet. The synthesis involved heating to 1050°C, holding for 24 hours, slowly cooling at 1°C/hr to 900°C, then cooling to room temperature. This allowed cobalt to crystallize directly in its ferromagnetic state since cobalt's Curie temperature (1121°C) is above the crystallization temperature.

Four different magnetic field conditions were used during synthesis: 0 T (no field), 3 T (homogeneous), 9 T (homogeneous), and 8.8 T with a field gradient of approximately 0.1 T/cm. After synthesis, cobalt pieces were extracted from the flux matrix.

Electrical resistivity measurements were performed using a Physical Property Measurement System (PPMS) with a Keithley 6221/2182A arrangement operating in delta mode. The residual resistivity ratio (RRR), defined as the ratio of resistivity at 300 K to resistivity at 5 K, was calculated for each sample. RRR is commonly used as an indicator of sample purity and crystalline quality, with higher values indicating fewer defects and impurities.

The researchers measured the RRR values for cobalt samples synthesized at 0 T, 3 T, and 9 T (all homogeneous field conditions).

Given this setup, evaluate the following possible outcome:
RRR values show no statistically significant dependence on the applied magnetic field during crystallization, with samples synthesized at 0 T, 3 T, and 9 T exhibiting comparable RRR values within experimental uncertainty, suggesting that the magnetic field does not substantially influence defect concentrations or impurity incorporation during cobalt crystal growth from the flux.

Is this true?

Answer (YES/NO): NO